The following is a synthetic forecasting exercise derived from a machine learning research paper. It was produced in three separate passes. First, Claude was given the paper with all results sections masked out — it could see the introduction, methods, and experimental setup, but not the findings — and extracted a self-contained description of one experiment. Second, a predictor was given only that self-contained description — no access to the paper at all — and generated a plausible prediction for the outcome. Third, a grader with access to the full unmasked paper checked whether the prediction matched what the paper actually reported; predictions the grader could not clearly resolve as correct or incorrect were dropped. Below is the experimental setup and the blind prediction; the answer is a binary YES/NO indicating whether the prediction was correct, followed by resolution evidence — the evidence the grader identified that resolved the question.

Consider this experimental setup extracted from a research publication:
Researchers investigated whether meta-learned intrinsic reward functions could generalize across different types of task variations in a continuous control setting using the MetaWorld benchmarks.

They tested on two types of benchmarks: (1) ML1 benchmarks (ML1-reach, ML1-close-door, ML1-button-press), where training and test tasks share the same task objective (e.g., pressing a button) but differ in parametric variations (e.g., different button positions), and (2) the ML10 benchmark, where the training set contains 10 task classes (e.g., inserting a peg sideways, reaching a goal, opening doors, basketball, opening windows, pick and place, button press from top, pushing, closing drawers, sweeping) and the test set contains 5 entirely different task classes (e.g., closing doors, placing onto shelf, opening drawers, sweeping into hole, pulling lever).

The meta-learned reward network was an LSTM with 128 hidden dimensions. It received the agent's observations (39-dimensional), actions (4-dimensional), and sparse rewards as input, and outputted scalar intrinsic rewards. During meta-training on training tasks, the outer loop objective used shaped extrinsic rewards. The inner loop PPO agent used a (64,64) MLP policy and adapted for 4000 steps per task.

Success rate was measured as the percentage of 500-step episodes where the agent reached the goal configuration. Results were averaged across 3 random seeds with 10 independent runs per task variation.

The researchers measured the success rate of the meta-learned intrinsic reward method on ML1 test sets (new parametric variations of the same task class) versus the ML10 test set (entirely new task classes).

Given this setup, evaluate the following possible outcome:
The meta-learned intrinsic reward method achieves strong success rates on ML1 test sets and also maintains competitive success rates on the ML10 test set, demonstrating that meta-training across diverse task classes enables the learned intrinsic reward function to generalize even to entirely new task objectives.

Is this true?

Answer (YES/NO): NO